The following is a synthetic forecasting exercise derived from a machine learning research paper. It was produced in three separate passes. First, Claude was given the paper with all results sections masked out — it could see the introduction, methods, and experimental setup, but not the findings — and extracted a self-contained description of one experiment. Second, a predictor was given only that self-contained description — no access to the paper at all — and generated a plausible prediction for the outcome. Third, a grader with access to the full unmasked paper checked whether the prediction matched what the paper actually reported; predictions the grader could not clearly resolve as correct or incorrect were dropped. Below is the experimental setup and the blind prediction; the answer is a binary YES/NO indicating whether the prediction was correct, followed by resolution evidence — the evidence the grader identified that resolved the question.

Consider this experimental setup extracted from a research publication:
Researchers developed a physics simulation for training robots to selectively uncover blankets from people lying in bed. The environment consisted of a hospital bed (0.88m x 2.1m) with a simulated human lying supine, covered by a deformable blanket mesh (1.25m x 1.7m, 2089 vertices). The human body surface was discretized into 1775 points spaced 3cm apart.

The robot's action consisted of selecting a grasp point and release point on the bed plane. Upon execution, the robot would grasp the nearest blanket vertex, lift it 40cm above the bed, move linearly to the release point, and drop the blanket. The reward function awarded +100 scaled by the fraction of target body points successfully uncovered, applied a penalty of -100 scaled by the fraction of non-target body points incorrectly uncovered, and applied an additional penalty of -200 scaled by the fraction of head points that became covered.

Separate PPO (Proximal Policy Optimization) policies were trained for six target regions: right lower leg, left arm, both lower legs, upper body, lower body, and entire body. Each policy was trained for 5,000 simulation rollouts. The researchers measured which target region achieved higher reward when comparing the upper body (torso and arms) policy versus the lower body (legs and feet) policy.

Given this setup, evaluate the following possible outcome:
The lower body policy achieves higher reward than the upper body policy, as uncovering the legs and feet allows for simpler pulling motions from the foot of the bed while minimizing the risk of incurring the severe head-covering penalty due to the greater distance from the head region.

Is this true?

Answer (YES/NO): NO